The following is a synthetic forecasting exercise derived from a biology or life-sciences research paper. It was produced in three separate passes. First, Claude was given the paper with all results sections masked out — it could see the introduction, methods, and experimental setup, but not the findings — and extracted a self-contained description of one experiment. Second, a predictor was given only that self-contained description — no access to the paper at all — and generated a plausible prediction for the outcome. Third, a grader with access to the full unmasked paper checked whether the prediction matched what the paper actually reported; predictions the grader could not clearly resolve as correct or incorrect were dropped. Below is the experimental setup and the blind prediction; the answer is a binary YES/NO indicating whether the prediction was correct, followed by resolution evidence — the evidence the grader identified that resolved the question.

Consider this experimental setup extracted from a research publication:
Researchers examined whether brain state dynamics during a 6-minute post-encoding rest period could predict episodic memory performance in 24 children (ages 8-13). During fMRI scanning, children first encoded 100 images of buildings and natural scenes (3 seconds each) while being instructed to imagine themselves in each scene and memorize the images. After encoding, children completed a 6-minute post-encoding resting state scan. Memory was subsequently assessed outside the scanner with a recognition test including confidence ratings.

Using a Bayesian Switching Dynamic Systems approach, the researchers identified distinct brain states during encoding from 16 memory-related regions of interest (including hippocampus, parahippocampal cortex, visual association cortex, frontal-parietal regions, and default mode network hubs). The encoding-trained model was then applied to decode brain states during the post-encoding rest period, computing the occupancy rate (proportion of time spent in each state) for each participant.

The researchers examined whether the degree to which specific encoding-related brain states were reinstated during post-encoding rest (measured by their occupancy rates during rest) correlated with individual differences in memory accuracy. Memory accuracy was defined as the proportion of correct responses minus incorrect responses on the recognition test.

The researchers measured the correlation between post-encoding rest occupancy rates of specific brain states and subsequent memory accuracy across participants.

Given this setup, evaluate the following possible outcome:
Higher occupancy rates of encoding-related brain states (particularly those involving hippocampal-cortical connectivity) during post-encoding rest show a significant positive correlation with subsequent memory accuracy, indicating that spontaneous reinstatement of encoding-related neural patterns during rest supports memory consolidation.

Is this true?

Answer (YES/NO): NO